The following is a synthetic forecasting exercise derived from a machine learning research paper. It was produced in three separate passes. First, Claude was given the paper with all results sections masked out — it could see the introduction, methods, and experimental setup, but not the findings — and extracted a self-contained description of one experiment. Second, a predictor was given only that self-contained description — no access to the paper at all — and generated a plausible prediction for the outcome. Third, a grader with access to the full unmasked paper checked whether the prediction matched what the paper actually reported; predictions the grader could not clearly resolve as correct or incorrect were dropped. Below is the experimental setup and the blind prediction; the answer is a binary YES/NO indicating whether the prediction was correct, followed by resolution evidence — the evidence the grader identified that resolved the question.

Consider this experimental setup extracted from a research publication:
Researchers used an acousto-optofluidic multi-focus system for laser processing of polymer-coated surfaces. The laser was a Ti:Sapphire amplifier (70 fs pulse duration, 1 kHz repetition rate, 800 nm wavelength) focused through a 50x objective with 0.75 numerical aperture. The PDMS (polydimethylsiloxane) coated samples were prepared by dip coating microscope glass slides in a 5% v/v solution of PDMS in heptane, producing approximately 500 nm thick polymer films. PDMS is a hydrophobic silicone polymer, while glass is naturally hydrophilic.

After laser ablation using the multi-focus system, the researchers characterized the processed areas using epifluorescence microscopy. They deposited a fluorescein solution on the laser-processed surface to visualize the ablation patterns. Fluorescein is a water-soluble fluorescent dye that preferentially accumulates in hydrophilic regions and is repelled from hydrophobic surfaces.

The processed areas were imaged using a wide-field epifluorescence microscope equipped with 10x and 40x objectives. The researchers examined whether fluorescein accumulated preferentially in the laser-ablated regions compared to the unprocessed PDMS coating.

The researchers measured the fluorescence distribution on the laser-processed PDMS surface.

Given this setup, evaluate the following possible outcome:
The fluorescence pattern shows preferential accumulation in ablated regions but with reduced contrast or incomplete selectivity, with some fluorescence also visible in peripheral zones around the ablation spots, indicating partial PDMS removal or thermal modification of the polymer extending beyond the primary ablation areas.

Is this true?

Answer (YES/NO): NO